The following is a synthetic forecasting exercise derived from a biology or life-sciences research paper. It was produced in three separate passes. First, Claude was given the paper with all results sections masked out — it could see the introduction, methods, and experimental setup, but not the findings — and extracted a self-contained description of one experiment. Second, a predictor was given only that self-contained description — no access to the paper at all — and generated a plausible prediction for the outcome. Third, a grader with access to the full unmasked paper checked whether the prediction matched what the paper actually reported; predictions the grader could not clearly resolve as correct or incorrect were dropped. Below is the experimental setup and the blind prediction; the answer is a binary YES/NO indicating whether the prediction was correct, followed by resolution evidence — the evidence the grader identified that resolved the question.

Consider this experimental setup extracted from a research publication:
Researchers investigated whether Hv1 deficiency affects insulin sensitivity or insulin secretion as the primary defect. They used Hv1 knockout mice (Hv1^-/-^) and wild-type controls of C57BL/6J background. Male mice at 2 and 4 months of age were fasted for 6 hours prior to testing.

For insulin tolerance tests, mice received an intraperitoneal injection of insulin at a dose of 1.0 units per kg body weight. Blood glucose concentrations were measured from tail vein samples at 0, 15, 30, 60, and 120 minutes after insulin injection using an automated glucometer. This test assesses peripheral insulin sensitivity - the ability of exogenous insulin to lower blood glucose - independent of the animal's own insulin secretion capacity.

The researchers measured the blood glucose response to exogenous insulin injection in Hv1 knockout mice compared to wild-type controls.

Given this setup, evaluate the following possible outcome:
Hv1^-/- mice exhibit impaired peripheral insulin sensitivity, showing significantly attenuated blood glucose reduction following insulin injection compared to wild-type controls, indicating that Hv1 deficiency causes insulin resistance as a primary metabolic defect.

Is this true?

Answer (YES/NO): NO